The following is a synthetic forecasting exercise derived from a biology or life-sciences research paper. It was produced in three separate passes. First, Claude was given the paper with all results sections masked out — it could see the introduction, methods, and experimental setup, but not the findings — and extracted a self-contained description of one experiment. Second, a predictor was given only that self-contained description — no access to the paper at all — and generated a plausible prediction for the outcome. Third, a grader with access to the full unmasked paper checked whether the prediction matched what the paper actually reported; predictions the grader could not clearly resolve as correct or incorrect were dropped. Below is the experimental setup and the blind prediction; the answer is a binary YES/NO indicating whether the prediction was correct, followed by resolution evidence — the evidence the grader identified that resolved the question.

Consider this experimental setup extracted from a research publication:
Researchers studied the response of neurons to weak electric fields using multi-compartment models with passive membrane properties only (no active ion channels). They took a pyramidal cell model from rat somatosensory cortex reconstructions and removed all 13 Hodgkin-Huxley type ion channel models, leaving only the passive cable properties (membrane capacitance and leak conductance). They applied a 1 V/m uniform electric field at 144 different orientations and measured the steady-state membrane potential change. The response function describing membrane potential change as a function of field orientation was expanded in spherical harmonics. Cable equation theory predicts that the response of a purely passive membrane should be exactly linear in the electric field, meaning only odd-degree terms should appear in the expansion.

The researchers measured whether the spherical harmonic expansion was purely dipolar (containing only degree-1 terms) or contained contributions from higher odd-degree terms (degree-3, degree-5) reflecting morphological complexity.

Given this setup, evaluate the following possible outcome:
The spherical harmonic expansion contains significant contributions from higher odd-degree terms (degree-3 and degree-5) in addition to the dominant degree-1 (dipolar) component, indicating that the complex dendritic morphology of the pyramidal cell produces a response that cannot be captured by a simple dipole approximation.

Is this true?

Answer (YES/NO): NO